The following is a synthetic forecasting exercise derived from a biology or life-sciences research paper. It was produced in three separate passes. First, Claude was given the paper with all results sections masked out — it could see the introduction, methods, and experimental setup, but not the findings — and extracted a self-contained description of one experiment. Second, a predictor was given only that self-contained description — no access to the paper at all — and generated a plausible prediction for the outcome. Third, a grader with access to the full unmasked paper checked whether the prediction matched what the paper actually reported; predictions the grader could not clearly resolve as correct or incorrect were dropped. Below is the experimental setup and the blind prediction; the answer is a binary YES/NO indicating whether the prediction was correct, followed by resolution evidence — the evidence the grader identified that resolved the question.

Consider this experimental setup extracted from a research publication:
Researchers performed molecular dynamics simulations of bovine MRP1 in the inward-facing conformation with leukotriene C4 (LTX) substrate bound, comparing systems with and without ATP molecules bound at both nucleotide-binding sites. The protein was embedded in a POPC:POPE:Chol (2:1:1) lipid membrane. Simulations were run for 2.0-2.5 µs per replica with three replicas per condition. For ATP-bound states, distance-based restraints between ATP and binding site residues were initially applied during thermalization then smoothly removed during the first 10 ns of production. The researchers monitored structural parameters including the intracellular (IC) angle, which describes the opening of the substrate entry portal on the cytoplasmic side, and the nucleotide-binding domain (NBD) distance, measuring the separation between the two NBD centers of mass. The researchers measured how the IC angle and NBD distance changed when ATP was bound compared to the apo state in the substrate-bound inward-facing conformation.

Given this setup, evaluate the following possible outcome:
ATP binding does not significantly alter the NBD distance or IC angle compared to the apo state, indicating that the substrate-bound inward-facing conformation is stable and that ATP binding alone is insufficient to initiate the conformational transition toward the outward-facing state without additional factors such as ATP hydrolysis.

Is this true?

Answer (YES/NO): NO